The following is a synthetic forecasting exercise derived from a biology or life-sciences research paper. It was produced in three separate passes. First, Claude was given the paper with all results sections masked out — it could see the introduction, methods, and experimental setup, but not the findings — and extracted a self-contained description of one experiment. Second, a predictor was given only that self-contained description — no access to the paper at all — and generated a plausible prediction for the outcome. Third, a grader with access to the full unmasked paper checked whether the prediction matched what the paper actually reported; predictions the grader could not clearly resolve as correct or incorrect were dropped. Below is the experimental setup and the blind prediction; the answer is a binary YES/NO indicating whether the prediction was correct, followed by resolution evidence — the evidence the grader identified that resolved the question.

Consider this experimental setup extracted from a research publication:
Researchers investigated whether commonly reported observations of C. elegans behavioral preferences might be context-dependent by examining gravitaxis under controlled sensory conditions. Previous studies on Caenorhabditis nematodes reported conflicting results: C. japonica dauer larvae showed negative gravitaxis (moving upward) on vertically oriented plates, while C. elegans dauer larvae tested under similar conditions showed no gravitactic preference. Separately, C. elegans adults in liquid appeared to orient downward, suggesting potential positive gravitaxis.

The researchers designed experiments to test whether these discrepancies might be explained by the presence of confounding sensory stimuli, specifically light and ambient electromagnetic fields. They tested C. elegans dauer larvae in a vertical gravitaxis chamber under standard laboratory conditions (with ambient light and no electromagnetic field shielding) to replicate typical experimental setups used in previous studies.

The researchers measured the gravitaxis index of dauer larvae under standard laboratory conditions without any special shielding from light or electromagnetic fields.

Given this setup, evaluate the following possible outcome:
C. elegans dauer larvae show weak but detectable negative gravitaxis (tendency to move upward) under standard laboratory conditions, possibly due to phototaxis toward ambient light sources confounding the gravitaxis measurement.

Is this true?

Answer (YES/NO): NO